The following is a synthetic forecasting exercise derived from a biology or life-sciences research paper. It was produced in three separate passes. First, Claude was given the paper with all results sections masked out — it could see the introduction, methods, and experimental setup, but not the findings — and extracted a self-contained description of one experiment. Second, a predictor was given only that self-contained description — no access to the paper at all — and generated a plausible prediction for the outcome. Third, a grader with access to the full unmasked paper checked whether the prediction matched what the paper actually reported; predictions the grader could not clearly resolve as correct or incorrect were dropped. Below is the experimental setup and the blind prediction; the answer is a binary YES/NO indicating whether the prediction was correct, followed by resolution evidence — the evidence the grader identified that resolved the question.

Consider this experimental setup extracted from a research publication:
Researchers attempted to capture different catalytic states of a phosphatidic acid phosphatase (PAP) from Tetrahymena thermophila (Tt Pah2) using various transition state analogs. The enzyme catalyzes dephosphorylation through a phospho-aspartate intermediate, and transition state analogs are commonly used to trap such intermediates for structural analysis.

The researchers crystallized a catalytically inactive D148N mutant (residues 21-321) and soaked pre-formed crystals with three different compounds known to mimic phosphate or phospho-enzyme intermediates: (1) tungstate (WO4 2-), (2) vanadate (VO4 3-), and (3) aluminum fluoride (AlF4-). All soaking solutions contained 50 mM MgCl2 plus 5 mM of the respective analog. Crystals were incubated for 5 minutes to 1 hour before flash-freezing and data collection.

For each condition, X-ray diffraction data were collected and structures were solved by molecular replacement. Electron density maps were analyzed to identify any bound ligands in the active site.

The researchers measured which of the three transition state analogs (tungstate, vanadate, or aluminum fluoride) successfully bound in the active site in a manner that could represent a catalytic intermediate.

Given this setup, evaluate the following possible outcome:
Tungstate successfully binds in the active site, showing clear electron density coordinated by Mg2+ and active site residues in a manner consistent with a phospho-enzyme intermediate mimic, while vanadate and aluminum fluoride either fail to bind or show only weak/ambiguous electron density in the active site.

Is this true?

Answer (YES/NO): YES